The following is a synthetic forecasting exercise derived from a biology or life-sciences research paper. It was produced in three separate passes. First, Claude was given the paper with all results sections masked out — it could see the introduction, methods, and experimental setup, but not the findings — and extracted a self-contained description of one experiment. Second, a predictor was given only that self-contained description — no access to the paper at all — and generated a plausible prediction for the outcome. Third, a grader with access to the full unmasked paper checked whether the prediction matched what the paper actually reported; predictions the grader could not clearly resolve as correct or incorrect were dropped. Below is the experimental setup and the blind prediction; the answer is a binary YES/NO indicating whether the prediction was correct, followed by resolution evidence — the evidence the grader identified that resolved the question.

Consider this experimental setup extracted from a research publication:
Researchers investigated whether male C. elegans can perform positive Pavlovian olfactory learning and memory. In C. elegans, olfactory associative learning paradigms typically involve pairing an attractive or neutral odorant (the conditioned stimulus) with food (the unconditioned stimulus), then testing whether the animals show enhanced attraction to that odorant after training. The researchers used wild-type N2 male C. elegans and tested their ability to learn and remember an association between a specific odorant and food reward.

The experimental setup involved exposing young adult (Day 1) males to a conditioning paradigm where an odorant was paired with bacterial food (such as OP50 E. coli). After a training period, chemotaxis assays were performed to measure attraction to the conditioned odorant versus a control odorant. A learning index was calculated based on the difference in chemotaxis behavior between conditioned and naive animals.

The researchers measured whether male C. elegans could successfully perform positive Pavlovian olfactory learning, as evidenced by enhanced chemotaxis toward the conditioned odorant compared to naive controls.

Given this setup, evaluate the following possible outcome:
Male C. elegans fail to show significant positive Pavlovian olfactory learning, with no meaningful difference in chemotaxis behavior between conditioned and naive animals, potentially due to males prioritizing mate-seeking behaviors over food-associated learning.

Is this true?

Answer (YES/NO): NO